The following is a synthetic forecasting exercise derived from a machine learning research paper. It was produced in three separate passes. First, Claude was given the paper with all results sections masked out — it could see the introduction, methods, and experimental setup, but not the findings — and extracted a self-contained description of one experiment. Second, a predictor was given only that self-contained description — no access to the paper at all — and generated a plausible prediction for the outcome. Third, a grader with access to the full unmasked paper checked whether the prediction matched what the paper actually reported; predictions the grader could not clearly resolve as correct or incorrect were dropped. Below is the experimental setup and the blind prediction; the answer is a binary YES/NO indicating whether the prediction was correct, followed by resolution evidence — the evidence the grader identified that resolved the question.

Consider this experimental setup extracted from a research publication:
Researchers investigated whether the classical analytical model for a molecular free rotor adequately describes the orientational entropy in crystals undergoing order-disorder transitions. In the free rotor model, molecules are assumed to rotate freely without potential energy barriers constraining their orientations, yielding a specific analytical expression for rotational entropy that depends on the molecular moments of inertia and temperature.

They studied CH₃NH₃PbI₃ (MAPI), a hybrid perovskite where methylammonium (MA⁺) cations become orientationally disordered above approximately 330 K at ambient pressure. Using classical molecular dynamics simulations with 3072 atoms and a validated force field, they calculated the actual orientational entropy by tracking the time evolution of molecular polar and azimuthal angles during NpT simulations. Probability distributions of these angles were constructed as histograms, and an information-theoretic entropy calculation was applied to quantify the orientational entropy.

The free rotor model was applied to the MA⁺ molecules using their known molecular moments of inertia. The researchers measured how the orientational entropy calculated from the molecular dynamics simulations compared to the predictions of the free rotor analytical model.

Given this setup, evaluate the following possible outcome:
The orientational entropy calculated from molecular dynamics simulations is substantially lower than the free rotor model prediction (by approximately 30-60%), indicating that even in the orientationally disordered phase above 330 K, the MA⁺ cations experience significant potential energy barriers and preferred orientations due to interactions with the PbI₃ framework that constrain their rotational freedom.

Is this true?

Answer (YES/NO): NO